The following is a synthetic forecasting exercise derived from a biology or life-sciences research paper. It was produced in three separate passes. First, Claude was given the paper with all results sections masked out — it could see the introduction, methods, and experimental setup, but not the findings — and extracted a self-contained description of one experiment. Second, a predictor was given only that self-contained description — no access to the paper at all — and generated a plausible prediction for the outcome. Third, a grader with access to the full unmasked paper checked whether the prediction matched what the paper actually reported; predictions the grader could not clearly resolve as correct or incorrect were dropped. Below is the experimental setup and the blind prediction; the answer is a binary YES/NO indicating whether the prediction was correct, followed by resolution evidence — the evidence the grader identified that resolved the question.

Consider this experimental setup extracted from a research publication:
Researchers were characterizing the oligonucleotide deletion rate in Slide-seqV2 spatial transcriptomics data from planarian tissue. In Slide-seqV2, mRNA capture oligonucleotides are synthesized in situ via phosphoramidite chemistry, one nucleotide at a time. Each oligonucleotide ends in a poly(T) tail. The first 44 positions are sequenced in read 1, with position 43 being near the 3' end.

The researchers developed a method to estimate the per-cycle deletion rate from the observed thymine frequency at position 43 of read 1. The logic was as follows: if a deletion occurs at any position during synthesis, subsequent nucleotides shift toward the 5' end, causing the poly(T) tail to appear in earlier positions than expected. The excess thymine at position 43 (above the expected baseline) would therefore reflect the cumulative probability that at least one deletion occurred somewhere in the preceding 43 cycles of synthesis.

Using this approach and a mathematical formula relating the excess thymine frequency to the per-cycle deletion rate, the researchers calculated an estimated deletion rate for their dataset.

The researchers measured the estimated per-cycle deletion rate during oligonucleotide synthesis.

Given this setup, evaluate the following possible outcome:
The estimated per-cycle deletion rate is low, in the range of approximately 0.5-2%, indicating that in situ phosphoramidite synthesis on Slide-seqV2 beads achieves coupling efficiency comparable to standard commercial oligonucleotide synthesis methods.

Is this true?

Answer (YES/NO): YES